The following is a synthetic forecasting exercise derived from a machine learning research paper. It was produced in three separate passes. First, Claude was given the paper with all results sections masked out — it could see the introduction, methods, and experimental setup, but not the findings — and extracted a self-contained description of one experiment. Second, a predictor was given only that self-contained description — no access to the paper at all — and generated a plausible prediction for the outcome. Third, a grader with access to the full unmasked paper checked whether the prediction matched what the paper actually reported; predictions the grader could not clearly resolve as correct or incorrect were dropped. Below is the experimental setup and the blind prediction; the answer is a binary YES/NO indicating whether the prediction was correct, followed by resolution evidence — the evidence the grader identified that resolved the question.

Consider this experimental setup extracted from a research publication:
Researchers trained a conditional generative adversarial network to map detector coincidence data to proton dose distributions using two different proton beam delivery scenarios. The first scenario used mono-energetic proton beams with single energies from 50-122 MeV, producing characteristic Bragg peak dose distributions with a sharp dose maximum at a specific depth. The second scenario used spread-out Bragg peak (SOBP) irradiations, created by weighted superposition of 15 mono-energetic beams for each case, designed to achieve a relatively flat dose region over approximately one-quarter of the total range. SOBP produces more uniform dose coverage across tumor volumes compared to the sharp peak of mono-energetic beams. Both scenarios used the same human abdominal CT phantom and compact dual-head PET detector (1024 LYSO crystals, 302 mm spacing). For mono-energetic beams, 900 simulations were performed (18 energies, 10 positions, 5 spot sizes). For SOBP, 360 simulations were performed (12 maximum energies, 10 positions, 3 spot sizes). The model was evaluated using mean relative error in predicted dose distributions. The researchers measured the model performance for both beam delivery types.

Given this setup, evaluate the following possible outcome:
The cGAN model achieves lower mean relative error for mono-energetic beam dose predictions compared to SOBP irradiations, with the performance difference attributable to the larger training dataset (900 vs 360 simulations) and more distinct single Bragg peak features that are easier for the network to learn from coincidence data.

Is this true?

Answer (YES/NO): YES